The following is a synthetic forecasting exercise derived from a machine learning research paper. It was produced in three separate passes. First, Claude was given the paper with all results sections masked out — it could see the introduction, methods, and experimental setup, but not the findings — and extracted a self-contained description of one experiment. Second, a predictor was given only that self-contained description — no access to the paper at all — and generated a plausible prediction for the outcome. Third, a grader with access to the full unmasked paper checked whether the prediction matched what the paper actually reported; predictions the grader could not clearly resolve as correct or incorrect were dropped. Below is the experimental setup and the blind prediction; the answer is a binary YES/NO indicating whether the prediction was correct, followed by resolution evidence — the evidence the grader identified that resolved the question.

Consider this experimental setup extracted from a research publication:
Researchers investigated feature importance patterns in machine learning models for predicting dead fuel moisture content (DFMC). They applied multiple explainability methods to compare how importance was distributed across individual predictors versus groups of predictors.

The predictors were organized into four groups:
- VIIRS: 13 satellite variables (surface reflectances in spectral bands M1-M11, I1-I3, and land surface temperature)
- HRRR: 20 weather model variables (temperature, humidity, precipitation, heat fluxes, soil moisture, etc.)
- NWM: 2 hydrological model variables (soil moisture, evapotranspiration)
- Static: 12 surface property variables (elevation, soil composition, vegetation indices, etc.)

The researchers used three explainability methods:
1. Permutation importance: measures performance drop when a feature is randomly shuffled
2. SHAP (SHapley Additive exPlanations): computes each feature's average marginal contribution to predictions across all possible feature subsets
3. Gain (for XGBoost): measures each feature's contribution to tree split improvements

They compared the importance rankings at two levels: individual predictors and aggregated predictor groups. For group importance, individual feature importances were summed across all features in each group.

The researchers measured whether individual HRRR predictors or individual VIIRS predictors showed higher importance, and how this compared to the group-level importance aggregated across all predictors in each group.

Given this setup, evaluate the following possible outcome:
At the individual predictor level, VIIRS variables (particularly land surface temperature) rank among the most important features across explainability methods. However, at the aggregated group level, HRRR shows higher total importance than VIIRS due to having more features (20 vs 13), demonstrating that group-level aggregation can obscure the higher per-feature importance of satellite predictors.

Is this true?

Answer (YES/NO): NO